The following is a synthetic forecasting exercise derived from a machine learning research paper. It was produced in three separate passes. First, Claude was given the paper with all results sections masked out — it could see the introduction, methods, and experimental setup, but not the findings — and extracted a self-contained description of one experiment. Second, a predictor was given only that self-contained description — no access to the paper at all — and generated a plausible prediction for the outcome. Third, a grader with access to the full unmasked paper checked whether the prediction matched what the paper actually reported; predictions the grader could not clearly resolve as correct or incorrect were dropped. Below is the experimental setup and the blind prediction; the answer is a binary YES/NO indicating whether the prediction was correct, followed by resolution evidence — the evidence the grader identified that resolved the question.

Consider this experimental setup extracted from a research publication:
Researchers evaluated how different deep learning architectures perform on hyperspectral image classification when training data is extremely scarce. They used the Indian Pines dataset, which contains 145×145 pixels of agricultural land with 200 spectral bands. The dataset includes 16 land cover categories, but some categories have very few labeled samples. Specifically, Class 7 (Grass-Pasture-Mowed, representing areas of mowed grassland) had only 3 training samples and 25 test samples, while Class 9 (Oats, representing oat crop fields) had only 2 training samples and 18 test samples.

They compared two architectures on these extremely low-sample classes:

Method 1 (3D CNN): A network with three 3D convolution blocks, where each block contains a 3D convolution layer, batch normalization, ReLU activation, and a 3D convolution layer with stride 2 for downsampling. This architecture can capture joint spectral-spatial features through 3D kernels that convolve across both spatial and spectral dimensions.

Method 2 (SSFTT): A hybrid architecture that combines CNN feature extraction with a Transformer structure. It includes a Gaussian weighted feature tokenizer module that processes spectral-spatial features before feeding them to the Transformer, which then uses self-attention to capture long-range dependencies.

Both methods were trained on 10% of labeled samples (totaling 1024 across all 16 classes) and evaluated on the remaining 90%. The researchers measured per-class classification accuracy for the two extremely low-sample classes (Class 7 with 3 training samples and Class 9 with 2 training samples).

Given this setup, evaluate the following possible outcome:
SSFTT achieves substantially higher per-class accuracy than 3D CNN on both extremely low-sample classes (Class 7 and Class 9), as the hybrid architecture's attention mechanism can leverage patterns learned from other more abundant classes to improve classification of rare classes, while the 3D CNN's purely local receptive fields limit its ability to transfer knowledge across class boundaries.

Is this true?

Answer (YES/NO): YES